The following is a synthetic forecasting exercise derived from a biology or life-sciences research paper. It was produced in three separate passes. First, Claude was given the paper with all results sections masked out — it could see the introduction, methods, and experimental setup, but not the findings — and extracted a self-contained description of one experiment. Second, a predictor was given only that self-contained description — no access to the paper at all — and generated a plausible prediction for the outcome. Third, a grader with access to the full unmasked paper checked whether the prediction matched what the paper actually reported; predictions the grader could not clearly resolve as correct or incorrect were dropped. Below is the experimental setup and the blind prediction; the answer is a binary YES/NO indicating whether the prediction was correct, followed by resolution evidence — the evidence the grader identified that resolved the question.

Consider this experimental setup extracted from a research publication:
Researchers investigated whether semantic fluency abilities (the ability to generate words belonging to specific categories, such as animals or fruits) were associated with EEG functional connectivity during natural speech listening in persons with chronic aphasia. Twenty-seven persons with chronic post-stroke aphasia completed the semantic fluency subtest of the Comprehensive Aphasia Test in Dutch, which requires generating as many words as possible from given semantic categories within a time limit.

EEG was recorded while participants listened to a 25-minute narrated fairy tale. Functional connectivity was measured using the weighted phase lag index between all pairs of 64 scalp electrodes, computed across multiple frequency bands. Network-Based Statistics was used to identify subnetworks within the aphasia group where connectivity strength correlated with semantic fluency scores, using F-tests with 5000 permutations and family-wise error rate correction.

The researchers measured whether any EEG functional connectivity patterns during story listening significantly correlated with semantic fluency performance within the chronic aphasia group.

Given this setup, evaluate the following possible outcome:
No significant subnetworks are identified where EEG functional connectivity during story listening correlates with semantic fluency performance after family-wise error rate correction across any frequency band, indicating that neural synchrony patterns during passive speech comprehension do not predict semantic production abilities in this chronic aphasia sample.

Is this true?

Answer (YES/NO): NO